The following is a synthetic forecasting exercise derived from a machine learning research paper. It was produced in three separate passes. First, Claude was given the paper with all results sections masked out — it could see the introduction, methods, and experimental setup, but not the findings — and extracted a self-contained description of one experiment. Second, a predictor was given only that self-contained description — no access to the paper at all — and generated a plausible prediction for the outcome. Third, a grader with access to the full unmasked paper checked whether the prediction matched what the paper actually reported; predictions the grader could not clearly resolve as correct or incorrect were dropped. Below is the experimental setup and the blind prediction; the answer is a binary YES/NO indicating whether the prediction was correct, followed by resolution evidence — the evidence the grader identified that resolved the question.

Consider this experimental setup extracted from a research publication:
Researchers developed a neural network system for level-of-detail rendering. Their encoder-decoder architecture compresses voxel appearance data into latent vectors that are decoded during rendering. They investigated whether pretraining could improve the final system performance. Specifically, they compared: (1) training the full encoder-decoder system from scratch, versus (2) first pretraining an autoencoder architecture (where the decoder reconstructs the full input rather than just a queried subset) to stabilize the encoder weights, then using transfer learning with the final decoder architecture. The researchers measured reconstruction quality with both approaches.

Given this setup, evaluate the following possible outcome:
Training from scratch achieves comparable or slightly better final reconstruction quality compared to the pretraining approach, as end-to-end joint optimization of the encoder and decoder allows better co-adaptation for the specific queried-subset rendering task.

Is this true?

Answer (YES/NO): YES